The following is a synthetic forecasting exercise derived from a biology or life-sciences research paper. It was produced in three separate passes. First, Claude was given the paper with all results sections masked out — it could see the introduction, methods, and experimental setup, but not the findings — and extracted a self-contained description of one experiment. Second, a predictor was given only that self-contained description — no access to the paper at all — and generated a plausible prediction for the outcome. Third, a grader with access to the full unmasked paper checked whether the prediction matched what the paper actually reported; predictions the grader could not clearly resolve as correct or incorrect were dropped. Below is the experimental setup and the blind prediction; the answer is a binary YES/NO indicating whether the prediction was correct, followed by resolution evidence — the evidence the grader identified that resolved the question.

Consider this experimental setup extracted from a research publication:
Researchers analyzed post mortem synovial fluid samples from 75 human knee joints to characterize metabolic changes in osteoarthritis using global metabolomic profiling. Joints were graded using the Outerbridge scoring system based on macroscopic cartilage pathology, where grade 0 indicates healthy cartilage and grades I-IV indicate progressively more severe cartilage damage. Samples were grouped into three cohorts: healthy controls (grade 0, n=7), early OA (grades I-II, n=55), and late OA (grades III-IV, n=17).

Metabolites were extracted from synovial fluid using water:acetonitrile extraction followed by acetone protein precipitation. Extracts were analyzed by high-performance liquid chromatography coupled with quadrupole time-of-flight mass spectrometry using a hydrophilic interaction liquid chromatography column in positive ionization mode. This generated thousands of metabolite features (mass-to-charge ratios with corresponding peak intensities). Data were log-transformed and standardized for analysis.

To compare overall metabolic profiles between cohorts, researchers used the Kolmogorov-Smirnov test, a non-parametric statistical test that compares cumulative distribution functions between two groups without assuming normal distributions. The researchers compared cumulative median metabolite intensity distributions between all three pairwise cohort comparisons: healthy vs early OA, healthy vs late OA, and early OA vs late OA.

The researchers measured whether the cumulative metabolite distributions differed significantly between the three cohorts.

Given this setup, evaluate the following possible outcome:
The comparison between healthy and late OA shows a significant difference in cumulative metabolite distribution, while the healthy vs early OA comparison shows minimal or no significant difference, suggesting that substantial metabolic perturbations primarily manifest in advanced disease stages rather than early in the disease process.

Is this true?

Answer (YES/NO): NO